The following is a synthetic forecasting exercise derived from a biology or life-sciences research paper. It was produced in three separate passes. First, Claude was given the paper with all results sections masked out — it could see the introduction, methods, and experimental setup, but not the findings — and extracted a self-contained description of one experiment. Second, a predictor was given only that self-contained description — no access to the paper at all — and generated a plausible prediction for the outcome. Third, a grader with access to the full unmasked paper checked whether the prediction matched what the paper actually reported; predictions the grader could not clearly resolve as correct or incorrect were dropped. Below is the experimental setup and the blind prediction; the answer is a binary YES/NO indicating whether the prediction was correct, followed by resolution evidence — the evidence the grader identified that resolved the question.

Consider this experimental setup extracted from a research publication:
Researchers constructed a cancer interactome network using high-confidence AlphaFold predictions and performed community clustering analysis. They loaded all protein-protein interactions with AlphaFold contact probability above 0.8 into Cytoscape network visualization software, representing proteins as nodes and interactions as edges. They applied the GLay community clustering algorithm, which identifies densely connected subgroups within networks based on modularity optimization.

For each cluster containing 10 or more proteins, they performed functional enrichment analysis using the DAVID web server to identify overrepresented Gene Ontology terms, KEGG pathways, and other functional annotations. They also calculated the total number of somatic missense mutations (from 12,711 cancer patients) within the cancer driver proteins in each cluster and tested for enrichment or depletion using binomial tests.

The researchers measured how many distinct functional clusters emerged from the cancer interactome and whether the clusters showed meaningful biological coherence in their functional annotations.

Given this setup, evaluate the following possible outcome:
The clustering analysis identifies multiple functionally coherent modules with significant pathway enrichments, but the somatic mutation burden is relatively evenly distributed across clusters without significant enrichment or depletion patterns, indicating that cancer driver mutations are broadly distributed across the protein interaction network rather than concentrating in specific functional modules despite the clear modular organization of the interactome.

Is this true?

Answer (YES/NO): NO